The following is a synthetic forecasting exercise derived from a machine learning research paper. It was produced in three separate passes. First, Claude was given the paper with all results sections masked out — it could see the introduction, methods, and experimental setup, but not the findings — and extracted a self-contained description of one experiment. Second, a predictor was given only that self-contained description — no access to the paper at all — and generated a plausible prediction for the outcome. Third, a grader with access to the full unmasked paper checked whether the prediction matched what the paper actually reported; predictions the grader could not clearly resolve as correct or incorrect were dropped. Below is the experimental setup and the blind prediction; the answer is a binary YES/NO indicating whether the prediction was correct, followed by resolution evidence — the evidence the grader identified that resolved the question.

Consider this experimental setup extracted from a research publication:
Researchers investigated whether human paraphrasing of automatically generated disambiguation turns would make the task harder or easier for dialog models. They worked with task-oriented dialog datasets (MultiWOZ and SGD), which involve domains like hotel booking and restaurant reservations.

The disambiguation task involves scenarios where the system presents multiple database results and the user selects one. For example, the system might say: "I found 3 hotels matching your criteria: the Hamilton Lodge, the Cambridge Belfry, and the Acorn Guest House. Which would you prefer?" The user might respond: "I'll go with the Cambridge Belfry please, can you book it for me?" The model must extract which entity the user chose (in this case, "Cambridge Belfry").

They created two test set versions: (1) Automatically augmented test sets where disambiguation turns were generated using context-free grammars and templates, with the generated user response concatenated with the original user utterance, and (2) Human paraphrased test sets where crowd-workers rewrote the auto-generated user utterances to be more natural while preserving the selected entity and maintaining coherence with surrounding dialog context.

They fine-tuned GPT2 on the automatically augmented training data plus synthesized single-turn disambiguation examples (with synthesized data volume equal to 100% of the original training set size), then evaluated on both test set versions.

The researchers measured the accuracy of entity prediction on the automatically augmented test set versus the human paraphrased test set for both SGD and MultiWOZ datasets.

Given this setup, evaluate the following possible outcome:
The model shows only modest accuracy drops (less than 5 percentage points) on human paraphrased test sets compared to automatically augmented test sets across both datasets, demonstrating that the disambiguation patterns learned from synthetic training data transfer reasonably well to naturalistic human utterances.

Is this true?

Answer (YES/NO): NO